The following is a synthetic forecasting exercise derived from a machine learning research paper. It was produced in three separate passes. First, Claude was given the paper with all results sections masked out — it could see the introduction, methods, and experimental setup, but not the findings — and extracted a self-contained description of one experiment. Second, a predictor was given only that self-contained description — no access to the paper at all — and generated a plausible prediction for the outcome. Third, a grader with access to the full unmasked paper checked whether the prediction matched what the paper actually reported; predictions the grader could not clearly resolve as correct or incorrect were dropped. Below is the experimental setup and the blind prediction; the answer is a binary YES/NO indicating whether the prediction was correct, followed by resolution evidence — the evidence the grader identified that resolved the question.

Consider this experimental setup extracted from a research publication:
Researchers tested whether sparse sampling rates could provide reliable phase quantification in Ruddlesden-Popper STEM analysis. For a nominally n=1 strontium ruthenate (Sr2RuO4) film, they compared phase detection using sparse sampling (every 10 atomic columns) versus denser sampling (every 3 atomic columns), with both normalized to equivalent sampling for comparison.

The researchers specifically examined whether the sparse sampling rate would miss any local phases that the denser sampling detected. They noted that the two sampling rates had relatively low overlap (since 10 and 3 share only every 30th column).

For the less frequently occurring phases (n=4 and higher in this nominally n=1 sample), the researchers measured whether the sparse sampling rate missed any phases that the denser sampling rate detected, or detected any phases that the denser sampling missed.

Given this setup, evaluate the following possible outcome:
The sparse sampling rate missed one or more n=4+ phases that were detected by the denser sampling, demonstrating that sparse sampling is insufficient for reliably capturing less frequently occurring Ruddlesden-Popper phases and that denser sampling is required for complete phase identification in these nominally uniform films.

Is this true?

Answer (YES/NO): NO